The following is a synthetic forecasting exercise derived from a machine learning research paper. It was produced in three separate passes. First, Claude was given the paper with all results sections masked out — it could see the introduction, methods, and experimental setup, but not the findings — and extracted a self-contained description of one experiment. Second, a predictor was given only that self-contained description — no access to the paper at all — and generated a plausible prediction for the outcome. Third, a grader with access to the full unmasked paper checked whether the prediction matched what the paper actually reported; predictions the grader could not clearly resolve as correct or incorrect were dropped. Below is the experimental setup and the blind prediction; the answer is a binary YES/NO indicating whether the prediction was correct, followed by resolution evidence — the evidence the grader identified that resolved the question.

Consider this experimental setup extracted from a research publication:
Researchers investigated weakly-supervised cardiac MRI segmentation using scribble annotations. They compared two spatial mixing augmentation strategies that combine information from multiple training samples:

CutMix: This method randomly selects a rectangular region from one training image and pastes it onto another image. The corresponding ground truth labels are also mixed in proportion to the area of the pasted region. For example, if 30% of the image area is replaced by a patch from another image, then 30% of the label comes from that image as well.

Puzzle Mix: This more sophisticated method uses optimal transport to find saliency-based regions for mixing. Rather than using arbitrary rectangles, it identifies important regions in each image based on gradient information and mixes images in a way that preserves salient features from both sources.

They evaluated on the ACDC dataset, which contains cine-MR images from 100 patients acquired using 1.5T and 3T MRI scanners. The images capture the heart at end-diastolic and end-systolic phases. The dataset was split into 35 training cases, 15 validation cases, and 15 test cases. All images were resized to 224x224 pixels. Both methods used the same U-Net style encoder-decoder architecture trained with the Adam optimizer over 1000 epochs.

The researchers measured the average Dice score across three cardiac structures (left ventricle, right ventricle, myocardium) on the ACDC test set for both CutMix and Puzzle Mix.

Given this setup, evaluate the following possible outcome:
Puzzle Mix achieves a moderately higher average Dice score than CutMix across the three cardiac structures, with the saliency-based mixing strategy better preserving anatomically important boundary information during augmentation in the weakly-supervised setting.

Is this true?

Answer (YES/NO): NO